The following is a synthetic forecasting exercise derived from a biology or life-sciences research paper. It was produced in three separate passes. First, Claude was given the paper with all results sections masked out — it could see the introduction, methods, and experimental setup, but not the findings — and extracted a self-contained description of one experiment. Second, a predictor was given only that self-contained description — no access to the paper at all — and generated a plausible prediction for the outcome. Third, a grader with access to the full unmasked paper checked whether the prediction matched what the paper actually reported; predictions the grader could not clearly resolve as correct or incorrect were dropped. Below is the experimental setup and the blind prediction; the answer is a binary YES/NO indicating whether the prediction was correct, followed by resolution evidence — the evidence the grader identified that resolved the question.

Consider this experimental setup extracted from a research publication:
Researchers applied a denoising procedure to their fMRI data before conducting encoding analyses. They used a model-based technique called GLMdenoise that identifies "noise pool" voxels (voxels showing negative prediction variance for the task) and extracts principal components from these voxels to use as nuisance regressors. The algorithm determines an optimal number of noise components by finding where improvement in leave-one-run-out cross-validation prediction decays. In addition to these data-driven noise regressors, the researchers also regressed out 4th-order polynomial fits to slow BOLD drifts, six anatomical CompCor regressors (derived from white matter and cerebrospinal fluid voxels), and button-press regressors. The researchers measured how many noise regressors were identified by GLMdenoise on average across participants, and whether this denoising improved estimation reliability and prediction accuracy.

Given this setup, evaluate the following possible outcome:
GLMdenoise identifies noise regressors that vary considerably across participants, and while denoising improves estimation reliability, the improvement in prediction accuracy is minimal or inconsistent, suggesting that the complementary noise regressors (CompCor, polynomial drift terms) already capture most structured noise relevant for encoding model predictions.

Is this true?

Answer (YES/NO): YES